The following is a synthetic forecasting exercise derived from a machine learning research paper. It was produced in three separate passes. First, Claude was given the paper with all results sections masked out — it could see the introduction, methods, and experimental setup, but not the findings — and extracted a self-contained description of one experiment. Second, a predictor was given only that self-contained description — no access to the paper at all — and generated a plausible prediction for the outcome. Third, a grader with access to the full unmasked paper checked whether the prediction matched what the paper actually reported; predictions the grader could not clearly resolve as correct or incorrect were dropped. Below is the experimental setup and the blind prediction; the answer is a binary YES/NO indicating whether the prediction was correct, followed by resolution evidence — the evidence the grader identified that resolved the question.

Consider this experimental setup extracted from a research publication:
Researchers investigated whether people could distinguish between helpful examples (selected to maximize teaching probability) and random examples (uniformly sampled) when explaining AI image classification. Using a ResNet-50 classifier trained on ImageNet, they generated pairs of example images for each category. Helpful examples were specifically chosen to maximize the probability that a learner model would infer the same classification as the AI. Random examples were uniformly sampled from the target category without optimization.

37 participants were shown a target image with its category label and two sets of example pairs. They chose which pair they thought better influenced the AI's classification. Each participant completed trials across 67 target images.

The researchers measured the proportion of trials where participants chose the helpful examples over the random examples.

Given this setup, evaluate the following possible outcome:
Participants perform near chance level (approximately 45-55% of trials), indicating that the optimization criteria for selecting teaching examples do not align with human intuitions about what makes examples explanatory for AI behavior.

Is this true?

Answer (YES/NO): NO